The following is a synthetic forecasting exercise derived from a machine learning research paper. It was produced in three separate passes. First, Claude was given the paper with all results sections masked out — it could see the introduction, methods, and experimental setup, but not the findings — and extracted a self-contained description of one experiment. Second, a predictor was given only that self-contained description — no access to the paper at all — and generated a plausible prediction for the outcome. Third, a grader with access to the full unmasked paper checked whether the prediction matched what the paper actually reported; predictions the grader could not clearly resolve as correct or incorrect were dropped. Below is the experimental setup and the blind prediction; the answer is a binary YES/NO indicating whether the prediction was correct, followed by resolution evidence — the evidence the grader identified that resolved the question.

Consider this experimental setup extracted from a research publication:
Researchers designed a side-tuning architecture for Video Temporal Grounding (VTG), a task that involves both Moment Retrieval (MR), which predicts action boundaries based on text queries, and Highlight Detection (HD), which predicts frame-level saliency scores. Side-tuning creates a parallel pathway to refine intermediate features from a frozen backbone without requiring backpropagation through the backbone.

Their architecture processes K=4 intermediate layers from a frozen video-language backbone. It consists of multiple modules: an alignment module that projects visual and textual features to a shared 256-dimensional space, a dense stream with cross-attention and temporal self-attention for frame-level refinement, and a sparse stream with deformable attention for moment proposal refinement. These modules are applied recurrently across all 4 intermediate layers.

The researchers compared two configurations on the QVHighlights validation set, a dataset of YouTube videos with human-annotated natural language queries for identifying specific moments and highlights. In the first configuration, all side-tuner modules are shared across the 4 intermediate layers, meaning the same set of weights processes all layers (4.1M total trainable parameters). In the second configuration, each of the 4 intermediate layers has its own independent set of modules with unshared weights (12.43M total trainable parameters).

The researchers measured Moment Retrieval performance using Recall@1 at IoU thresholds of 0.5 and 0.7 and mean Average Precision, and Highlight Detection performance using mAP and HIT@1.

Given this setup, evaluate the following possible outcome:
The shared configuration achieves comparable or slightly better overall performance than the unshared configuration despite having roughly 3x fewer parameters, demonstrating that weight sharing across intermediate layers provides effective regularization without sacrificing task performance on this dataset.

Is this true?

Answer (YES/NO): YES